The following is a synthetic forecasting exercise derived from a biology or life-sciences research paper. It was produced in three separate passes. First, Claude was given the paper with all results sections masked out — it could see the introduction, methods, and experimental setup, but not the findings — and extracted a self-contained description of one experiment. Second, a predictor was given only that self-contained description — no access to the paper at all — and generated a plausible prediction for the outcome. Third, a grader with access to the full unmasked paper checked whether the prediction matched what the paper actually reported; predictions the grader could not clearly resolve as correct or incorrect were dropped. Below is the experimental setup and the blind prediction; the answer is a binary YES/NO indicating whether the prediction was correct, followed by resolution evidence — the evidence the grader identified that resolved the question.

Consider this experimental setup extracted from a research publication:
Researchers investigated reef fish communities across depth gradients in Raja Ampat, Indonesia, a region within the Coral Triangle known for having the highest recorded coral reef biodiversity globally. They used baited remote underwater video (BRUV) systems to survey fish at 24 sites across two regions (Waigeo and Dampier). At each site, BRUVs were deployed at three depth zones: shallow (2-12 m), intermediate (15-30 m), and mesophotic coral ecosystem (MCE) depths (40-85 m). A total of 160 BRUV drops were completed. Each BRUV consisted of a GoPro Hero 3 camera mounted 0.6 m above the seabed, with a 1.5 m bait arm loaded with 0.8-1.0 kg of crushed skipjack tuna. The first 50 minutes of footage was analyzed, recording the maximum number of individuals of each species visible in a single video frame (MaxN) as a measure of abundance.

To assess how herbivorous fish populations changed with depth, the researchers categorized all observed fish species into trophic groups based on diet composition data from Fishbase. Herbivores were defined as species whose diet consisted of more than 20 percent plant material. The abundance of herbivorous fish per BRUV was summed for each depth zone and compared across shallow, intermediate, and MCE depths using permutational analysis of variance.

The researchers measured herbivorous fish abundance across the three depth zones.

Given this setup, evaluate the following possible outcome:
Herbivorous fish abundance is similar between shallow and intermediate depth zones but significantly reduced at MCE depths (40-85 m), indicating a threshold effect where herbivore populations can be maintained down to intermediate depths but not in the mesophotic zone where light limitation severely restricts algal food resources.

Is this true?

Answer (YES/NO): NO